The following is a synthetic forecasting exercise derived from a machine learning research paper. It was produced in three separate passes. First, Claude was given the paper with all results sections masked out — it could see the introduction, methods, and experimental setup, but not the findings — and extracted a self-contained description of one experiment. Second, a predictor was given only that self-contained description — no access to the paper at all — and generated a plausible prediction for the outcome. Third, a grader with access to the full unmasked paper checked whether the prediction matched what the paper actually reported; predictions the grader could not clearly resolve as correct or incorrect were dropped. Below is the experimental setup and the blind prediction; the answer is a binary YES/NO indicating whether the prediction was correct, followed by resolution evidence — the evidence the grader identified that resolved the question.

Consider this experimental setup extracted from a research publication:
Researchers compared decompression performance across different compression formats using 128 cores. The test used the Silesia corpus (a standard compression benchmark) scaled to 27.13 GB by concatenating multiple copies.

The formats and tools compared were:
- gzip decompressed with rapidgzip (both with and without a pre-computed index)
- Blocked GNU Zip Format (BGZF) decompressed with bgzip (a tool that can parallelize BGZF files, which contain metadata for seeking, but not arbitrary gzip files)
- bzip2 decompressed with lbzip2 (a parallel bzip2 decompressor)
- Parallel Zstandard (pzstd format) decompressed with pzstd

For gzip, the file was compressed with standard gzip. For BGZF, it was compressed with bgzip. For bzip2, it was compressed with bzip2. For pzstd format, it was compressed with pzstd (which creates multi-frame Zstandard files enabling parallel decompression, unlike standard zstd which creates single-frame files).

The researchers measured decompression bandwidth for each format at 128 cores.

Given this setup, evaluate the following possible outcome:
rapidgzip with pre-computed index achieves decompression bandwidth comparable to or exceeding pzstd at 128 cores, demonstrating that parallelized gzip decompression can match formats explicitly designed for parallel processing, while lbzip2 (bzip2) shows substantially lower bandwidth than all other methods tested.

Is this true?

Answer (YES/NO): NO